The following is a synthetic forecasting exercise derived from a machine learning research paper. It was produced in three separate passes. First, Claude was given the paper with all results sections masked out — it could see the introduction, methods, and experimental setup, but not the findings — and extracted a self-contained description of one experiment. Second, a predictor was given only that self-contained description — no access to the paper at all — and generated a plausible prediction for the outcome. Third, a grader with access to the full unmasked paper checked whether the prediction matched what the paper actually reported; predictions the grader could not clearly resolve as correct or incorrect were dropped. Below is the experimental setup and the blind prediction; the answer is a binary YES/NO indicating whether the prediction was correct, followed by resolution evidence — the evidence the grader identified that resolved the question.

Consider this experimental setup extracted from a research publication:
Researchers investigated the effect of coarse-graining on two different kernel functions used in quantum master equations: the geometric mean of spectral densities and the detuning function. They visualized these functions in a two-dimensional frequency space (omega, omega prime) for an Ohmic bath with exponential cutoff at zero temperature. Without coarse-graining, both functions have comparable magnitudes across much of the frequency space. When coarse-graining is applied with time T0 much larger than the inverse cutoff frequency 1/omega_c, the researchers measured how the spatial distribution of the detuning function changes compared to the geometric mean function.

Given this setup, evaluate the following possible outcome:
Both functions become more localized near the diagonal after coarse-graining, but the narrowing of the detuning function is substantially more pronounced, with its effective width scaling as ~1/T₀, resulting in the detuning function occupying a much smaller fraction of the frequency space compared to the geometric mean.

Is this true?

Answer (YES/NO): NO